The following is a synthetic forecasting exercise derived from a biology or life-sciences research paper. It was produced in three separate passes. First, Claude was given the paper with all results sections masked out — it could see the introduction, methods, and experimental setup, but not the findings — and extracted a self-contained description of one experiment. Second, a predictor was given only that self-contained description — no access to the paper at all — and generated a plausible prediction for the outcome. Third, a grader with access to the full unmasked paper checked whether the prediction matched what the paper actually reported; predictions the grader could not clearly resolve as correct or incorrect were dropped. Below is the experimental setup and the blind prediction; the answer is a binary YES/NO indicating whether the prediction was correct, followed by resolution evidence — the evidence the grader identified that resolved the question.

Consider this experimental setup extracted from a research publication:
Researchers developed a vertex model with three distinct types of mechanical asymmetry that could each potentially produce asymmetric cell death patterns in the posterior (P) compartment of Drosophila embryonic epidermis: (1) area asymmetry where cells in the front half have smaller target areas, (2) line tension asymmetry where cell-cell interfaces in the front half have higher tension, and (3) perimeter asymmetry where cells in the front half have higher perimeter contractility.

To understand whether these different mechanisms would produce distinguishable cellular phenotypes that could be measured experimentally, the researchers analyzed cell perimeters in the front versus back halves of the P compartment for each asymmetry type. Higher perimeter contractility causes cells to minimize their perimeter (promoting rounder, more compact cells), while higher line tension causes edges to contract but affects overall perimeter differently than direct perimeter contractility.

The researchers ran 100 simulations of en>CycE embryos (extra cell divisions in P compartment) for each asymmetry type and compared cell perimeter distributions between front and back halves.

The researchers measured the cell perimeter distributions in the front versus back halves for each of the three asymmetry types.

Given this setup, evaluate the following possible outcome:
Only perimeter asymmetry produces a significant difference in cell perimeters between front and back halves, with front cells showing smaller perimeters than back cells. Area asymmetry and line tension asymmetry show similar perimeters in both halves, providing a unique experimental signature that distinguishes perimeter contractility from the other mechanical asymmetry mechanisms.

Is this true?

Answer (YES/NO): NO